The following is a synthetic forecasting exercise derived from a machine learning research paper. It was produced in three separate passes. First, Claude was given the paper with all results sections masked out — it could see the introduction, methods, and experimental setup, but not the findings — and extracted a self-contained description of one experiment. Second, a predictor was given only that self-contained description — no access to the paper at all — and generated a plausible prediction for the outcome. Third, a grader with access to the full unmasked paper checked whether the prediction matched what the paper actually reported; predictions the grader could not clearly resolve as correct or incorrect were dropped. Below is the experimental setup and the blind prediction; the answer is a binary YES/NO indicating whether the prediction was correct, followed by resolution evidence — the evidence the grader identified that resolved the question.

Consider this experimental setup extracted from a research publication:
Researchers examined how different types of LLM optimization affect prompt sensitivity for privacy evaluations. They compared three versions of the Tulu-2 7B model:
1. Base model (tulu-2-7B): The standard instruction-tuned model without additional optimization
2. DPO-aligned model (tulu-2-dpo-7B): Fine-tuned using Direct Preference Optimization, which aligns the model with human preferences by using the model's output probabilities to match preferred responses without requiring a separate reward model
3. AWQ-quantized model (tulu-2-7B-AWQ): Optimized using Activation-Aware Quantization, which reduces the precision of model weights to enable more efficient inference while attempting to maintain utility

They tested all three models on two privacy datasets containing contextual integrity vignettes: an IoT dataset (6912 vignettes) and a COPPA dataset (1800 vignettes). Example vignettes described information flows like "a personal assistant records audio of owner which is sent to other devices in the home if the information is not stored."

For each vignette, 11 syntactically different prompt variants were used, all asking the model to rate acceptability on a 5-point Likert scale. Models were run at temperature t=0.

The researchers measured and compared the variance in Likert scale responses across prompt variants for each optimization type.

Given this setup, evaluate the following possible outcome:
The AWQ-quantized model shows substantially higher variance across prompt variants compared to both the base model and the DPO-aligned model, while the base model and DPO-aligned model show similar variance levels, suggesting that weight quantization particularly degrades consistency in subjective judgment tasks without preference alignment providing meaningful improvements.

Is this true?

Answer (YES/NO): NO